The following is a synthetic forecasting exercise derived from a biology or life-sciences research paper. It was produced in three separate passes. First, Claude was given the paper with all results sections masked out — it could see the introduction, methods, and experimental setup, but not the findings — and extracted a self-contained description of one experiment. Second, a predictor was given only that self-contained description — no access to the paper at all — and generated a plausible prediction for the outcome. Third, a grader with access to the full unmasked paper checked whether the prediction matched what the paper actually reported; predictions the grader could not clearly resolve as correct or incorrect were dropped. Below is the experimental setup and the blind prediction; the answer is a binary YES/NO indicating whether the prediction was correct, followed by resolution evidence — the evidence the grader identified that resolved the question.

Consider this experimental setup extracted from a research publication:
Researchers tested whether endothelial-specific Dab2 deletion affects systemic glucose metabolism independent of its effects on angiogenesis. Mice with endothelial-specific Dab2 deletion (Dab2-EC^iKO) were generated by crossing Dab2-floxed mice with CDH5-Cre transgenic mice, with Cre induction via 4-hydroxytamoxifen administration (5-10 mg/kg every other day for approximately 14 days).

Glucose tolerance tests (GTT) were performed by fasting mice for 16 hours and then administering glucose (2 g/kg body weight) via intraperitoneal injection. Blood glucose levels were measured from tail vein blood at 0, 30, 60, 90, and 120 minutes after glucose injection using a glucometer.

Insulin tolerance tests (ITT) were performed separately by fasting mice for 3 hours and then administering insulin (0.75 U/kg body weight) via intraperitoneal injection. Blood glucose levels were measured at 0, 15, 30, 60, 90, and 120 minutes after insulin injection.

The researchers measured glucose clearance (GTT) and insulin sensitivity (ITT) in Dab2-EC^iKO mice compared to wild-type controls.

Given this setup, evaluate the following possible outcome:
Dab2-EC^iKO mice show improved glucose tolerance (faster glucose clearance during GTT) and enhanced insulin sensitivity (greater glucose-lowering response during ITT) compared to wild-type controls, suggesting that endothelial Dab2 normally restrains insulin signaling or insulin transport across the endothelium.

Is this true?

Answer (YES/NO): NO